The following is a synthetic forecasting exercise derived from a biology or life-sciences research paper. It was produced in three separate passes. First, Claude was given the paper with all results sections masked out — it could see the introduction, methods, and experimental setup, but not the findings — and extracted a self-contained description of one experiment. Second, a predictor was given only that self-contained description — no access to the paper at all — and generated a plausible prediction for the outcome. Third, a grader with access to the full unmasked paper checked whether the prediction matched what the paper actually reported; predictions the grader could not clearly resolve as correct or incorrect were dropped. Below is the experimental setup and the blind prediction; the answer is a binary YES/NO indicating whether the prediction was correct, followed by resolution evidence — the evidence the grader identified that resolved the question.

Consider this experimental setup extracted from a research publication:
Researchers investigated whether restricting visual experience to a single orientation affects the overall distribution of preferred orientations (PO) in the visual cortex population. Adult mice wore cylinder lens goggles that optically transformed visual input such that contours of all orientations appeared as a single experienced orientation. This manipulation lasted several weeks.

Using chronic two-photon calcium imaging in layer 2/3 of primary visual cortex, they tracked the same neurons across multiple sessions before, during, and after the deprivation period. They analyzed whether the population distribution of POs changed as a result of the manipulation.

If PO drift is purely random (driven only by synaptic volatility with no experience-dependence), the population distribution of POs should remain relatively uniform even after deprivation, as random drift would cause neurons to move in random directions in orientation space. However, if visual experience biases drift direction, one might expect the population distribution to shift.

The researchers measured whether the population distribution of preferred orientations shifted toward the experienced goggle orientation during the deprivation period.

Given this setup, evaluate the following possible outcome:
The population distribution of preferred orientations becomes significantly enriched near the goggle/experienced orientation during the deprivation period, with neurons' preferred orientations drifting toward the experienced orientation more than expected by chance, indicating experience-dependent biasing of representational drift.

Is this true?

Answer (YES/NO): YES